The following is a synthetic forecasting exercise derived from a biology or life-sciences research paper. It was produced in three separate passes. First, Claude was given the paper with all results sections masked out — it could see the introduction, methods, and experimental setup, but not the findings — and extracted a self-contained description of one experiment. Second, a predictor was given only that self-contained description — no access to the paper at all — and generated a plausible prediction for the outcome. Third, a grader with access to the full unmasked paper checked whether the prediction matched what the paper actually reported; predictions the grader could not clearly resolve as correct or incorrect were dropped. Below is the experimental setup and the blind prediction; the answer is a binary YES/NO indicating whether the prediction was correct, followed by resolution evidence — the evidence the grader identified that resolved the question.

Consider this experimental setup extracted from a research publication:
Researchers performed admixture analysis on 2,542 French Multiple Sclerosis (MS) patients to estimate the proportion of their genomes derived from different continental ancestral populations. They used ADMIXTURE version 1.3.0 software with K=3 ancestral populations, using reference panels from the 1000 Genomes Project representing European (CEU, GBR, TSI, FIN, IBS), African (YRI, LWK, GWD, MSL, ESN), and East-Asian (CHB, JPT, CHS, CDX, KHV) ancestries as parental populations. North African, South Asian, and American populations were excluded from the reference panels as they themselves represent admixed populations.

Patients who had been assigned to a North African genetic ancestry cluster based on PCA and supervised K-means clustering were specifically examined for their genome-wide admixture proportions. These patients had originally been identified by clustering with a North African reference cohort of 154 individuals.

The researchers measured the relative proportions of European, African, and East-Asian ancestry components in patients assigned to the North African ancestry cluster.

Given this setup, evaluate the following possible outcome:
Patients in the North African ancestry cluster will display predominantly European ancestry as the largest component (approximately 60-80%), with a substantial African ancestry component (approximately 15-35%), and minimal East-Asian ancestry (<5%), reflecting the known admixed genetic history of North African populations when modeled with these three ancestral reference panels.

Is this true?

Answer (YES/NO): NO